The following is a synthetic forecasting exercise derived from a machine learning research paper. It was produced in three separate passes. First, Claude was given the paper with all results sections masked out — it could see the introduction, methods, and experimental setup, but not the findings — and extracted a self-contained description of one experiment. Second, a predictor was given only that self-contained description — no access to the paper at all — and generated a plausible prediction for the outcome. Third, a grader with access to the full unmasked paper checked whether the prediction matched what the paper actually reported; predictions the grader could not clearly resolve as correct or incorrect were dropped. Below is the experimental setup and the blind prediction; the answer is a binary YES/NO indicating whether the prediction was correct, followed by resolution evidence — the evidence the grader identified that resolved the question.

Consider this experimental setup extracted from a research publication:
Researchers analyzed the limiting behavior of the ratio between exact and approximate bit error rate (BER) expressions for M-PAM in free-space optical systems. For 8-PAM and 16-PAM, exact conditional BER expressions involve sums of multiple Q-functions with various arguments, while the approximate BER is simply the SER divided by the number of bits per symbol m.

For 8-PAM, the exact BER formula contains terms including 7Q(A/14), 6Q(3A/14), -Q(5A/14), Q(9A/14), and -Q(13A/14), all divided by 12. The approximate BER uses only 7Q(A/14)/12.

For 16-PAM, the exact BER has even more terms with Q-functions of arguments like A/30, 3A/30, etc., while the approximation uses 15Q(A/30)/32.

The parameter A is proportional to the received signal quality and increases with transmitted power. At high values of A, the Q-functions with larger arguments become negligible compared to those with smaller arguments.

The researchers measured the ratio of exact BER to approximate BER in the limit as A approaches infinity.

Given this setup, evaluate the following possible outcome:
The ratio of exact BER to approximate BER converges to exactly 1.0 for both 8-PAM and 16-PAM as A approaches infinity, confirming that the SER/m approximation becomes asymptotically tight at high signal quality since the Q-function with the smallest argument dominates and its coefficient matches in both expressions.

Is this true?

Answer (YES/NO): YES